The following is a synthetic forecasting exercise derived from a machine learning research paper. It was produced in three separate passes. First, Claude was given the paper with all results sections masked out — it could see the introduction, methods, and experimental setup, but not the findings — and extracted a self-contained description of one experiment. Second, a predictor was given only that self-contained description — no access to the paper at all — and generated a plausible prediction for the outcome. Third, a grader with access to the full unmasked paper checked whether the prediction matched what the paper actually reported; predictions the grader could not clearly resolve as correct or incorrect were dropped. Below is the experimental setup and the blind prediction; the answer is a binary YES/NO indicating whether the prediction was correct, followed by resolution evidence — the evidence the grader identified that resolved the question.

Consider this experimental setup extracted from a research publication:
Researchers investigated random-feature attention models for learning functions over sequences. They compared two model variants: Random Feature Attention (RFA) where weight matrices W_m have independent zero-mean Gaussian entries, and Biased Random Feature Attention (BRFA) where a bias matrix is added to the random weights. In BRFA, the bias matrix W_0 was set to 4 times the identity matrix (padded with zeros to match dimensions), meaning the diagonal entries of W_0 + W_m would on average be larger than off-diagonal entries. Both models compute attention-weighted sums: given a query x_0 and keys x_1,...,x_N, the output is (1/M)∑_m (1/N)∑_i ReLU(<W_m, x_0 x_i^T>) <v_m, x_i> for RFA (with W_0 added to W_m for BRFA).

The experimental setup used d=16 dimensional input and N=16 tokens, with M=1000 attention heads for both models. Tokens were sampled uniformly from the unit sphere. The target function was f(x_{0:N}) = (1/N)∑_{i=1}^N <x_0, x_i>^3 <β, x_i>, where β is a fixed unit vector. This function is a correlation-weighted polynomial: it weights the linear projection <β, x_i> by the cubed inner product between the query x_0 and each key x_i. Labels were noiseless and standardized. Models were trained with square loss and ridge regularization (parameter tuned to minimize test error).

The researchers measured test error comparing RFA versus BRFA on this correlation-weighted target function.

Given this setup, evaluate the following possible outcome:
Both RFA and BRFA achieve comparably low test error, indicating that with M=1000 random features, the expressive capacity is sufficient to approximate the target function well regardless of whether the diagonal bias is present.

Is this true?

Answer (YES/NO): NO